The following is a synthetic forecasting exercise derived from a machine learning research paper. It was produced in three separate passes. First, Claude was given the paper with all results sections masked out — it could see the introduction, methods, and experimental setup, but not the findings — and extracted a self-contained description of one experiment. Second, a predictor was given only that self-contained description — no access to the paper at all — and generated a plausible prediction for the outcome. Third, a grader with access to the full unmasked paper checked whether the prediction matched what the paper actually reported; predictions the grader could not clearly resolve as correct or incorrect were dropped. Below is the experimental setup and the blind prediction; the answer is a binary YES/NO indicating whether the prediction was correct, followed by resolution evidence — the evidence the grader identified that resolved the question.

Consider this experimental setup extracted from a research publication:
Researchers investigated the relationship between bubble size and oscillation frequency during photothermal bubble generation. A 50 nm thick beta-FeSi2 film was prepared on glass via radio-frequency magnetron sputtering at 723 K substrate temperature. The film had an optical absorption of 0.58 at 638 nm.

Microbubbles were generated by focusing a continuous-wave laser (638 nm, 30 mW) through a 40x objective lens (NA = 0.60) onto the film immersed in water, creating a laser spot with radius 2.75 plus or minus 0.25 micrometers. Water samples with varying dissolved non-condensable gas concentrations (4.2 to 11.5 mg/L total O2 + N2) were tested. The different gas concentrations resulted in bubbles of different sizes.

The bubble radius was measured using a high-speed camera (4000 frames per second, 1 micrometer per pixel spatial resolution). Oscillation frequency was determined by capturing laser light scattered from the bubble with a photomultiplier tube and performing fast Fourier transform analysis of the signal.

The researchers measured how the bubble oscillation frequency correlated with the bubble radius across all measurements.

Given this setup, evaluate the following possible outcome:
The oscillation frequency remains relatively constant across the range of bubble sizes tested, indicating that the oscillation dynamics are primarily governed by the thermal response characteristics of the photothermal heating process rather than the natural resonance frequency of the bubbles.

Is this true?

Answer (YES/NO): NO